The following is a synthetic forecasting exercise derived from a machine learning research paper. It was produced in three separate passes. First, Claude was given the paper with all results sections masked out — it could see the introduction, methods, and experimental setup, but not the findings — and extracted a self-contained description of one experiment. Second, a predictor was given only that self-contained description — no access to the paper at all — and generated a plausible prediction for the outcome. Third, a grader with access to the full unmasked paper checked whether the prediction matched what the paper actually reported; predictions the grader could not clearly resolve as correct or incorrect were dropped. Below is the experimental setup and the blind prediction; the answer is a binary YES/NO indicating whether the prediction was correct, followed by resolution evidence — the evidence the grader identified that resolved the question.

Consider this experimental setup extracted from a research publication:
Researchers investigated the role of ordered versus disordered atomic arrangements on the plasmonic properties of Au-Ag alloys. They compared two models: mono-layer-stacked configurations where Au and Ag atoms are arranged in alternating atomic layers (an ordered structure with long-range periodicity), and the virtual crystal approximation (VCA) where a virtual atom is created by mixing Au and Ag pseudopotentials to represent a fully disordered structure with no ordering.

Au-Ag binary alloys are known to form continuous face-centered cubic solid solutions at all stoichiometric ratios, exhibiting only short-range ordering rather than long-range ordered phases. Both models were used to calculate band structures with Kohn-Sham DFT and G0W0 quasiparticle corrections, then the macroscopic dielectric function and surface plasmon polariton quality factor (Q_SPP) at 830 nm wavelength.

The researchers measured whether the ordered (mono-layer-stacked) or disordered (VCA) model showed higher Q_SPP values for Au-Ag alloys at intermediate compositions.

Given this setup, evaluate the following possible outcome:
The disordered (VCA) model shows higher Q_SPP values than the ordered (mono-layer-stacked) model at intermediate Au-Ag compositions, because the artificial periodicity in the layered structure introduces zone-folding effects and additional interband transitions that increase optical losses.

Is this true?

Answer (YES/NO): NO